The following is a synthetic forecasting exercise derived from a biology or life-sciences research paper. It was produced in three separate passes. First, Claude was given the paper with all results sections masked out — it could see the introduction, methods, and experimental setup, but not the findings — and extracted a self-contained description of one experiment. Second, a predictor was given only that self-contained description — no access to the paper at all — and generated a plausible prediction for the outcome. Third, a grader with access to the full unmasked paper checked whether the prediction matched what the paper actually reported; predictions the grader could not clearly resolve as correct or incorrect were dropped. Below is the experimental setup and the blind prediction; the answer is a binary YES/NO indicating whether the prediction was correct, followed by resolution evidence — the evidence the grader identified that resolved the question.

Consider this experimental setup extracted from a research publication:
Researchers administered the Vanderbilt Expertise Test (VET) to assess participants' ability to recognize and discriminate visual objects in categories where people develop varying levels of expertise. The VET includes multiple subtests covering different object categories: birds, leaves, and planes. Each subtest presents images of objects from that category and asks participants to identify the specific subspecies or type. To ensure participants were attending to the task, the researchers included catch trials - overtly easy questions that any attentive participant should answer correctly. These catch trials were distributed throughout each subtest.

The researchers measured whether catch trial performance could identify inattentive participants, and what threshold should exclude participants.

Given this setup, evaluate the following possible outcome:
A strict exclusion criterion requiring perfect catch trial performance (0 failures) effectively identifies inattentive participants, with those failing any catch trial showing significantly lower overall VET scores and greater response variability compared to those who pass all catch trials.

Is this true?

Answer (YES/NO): NO